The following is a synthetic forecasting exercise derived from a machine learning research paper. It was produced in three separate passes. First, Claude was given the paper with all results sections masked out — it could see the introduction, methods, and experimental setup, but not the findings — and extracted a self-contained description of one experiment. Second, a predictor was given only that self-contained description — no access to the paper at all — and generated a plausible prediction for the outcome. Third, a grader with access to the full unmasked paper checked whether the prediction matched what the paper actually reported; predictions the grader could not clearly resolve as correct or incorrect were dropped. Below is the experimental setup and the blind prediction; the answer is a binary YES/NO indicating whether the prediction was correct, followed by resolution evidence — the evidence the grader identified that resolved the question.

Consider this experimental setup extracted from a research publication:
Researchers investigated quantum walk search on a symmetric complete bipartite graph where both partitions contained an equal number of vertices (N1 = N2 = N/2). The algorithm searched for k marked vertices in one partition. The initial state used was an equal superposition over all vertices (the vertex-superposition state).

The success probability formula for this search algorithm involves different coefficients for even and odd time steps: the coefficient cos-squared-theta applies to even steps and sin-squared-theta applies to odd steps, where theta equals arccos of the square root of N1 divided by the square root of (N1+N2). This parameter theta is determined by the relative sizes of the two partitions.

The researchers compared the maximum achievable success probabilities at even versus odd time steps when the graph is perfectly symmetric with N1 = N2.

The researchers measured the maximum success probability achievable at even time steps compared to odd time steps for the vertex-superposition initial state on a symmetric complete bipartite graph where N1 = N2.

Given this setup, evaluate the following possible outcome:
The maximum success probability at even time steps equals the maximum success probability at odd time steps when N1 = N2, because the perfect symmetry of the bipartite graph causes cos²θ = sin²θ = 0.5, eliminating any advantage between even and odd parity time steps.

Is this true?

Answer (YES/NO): YES